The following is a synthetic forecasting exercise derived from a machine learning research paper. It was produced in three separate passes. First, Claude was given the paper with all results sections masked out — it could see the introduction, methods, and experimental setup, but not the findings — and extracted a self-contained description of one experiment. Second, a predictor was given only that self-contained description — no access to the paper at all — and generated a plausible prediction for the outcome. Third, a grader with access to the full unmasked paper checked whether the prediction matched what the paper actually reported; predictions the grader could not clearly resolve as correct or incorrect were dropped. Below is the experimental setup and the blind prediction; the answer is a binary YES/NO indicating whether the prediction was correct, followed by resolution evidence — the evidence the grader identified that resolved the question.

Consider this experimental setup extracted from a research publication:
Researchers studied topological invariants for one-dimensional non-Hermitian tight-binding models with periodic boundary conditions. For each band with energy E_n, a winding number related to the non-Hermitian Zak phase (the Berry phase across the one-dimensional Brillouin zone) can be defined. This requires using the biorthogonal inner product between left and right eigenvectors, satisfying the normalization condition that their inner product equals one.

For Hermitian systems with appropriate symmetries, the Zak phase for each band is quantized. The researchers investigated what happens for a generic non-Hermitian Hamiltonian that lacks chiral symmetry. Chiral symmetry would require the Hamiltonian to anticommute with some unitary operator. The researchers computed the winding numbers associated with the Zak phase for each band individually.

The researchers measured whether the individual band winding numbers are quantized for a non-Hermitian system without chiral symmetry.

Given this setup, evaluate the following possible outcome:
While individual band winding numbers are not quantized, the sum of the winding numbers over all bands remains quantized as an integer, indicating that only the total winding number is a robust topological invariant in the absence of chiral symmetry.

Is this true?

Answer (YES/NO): NO